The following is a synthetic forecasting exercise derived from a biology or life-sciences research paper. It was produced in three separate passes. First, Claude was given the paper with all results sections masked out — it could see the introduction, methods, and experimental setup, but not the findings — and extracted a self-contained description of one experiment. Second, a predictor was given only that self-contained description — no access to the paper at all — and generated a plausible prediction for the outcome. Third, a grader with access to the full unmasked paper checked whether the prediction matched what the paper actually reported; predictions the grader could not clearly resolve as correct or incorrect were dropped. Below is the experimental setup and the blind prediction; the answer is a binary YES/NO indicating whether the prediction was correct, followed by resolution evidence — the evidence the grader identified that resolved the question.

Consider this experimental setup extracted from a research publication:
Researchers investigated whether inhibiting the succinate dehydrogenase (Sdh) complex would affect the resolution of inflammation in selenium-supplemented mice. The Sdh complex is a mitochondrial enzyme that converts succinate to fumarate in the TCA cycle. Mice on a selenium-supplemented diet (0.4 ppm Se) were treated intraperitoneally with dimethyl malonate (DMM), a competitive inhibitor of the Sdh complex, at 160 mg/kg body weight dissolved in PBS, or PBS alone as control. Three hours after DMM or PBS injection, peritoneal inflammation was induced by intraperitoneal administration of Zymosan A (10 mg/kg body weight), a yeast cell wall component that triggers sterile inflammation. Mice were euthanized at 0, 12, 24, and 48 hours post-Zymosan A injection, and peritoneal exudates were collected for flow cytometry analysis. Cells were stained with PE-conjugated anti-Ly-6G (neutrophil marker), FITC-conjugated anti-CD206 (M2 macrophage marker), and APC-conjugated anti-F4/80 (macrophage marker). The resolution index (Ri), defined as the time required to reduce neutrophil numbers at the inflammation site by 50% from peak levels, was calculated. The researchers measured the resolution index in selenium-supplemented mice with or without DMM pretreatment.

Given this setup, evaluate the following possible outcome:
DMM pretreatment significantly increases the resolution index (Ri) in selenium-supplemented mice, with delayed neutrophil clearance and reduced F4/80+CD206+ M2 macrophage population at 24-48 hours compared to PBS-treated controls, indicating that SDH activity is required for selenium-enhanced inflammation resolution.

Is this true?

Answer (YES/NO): YES